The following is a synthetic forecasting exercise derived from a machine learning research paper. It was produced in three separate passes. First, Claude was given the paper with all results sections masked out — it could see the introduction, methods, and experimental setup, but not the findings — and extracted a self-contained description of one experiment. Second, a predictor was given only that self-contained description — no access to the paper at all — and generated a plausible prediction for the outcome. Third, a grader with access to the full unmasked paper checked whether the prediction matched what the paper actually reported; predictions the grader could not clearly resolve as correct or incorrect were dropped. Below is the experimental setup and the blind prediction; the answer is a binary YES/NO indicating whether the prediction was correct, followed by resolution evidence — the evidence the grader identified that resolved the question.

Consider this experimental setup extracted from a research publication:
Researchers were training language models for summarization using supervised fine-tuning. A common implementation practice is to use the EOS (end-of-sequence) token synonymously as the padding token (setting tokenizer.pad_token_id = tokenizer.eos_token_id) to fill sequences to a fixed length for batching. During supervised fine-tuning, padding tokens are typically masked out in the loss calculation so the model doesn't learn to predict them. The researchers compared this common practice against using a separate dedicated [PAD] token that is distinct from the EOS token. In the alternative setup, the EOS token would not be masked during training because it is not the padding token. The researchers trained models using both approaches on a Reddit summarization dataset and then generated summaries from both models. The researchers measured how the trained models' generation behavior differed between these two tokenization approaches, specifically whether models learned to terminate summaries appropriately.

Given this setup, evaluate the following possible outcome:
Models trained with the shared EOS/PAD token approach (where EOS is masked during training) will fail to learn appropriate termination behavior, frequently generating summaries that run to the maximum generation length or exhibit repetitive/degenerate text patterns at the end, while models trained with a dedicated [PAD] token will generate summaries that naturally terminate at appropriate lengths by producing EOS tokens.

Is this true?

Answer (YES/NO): YES